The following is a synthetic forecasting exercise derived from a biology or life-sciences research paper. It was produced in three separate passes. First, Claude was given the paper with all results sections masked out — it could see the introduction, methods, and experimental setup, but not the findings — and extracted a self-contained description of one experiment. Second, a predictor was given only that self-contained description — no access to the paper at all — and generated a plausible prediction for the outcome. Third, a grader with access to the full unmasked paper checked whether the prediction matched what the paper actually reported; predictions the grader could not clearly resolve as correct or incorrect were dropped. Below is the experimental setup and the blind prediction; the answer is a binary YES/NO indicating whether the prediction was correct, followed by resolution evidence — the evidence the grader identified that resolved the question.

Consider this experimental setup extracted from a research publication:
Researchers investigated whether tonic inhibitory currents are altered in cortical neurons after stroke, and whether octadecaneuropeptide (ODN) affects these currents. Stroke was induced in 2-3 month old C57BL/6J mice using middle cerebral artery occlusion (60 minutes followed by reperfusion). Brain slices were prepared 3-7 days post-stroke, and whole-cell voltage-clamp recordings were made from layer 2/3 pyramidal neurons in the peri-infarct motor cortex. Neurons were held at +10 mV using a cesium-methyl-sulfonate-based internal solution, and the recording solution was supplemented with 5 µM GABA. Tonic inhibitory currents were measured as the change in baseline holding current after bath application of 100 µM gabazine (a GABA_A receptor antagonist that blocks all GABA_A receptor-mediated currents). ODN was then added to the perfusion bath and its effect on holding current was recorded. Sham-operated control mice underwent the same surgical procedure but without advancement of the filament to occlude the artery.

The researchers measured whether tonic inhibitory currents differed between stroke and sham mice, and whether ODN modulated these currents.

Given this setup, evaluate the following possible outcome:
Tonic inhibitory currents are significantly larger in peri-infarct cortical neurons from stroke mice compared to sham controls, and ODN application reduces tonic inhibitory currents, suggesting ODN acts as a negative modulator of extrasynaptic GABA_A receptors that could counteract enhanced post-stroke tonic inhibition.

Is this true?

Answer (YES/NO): YES